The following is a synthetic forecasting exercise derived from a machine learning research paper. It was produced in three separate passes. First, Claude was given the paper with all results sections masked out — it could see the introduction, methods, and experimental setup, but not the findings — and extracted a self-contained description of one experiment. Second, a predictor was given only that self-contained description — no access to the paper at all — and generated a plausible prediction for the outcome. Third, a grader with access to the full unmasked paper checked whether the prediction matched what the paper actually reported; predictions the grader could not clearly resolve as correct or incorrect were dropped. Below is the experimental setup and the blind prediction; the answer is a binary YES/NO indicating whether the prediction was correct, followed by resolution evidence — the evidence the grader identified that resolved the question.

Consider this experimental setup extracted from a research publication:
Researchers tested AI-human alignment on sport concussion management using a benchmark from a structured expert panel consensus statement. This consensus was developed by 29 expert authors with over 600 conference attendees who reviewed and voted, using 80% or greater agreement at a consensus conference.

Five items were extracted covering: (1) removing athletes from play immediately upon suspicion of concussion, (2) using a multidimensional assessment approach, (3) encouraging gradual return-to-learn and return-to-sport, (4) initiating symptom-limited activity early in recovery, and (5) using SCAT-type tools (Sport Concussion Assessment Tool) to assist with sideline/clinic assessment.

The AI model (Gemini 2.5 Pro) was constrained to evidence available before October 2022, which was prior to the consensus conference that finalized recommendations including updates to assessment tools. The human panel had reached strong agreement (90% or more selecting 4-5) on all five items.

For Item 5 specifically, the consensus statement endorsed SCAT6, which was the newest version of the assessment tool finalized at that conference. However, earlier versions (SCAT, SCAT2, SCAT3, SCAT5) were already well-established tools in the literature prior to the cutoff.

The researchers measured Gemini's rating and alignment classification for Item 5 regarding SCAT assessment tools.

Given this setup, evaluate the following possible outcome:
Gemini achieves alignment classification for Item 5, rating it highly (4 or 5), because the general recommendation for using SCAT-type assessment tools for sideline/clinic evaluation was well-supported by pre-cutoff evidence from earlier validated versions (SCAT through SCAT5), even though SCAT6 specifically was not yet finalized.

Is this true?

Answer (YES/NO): YES